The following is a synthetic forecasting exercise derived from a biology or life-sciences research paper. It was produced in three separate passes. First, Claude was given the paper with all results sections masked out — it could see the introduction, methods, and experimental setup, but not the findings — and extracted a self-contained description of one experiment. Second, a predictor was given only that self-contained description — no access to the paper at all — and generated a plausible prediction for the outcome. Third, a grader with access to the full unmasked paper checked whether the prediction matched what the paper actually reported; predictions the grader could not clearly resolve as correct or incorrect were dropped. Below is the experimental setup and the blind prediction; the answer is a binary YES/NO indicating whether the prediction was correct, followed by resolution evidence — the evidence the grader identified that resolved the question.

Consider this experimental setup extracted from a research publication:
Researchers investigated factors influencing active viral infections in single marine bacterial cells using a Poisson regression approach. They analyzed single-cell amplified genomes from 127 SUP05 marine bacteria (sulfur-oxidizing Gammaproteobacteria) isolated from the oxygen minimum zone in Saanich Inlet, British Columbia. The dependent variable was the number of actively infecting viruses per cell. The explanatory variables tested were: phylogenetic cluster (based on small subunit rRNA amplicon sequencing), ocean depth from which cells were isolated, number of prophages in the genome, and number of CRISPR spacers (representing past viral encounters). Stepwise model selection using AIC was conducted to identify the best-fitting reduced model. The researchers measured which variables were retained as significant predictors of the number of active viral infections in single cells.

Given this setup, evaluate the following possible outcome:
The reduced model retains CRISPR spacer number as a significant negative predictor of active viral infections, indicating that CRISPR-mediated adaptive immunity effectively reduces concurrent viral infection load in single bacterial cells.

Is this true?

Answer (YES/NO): YES